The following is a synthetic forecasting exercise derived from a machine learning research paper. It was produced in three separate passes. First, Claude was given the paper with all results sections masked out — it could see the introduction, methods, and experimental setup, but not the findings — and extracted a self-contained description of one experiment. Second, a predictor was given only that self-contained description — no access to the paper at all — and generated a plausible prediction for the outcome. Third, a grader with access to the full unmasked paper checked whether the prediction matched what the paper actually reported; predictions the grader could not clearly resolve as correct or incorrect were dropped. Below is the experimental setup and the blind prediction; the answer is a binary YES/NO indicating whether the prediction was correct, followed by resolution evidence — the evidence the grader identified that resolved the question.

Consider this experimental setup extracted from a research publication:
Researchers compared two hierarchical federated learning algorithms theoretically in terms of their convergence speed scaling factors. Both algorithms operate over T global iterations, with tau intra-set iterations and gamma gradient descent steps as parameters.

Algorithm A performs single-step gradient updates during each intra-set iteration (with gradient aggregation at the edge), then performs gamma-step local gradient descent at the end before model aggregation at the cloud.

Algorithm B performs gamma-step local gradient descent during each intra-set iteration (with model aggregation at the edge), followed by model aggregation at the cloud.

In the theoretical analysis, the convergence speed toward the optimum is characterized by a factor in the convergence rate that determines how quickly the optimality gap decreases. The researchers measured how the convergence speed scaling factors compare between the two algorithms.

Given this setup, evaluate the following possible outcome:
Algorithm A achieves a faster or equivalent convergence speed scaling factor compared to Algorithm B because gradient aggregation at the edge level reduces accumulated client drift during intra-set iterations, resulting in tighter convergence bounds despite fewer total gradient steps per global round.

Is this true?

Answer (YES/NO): NO